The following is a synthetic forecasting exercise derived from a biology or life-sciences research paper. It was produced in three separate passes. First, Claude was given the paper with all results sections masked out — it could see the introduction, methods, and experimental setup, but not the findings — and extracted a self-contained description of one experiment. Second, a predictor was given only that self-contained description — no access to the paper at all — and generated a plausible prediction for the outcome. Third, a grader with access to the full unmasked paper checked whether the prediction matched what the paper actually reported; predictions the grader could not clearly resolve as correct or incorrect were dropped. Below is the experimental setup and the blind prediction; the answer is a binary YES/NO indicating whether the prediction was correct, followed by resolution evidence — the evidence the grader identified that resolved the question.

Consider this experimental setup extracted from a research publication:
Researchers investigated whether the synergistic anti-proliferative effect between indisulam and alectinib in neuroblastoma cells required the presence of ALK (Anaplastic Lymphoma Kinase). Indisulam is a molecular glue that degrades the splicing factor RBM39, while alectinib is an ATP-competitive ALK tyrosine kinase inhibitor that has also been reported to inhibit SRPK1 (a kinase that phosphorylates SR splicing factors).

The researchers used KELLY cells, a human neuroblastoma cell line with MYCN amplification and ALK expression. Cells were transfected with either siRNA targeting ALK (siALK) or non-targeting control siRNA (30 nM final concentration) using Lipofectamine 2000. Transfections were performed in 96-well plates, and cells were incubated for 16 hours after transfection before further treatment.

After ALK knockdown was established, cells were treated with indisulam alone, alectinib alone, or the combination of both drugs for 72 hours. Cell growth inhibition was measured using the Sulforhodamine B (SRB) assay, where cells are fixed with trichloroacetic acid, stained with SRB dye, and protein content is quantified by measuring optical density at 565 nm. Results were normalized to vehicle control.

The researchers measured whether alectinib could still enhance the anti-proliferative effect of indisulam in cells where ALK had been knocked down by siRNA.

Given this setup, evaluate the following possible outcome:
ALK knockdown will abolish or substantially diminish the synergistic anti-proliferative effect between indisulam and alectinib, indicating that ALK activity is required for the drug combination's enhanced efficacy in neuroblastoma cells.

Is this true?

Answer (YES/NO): NO